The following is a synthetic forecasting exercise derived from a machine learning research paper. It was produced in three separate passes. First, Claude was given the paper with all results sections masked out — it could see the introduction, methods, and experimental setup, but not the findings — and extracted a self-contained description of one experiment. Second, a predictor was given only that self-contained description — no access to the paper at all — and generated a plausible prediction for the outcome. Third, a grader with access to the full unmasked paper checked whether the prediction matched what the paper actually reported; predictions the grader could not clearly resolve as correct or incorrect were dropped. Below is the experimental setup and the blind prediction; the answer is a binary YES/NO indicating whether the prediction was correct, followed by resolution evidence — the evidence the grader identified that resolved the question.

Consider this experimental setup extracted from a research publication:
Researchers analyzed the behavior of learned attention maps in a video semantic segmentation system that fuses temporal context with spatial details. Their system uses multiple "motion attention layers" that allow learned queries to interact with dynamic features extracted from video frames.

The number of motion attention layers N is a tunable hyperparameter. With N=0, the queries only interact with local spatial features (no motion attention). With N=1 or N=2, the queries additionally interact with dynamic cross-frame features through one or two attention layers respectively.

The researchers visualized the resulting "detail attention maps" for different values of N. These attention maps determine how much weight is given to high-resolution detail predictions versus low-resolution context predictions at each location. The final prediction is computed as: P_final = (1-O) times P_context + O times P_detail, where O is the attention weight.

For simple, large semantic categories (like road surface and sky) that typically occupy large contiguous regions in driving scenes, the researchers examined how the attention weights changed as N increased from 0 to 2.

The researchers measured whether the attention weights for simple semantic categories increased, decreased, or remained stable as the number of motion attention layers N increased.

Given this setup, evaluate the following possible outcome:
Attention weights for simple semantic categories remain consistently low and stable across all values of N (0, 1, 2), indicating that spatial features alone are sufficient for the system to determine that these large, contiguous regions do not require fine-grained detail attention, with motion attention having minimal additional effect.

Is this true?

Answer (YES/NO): NO